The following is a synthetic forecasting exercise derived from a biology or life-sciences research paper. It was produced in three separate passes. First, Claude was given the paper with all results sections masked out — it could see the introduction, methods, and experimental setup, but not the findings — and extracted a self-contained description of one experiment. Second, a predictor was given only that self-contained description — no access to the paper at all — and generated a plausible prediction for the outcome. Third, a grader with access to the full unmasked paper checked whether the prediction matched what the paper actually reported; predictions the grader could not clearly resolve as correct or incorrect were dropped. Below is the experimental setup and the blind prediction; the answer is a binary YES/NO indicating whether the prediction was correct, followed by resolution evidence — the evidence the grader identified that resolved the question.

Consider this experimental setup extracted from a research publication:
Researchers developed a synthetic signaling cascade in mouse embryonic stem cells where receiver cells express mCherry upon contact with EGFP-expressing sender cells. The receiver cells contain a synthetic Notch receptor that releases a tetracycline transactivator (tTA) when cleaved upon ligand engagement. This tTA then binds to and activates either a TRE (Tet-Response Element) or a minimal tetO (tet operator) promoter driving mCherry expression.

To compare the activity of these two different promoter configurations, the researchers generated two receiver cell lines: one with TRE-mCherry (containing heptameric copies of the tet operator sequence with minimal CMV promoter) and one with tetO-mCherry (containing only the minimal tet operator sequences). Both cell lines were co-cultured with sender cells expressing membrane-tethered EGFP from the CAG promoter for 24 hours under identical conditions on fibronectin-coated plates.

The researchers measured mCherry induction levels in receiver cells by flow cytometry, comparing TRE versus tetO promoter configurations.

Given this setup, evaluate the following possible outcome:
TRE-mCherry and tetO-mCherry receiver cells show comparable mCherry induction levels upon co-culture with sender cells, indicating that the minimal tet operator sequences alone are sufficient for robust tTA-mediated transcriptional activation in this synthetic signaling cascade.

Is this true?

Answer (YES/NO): NO